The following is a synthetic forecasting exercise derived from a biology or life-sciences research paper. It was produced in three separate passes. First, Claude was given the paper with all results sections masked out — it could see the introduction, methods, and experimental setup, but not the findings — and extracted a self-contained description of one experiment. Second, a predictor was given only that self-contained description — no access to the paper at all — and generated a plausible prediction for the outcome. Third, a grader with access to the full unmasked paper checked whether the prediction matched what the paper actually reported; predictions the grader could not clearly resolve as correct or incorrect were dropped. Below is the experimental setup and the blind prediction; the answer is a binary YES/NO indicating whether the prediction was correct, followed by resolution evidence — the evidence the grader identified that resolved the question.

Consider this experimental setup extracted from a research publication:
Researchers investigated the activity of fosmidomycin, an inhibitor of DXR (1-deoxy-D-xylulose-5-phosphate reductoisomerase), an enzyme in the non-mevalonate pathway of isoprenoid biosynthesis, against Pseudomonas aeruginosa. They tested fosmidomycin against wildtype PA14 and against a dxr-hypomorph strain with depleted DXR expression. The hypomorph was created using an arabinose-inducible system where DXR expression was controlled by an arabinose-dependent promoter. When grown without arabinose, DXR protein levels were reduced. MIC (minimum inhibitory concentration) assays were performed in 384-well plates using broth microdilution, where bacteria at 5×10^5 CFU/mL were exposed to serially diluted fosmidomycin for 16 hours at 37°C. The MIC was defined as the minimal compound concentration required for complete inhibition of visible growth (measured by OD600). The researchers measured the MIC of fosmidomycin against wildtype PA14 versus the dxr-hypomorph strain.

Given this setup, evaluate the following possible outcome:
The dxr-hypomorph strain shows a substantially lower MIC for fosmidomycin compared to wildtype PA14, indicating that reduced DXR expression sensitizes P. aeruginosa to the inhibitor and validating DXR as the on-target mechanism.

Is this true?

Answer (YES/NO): NO